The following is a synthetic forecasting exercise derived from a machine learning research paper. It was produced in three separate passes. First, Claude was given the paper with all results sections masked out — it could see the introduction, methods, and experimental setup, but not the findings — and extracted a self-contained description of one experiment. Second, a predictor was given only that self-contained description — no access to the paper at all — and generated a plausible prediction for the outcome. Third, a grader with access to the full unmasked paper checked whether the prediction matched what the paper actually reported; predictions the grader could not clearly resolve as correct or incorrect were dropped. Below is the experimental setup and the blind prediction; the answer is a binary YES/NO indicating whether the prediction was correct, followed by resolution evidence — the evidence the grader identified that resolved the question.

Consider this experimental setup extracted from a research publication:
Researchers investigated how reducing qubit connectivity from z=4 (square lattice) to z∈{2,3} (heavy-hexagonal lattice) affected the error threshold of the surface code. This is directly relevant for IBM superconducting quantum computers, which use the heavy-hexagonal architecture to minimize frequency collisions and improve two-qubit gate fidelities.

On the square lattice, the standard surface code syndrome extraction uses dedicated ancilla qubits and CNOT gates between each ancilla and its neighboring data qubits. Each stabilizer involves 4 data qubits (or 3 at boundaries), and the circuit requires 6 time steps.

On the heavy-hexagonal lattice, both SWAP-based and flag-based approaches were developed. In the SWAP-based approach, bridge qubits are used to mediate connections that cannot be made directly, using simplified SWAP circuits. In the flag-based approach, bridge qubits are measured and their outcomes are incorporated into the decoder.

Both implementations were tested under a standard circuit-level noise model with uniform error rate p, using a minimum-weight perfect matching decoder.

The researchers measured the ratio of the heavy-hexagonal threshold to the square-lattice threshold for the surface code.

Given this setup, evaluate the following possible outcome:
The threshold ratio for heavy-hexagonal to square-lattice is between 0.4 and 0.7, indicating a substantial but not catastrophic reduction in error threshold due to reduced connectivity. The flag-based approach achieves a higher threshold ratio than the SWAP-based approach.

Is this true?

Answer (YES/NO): NO